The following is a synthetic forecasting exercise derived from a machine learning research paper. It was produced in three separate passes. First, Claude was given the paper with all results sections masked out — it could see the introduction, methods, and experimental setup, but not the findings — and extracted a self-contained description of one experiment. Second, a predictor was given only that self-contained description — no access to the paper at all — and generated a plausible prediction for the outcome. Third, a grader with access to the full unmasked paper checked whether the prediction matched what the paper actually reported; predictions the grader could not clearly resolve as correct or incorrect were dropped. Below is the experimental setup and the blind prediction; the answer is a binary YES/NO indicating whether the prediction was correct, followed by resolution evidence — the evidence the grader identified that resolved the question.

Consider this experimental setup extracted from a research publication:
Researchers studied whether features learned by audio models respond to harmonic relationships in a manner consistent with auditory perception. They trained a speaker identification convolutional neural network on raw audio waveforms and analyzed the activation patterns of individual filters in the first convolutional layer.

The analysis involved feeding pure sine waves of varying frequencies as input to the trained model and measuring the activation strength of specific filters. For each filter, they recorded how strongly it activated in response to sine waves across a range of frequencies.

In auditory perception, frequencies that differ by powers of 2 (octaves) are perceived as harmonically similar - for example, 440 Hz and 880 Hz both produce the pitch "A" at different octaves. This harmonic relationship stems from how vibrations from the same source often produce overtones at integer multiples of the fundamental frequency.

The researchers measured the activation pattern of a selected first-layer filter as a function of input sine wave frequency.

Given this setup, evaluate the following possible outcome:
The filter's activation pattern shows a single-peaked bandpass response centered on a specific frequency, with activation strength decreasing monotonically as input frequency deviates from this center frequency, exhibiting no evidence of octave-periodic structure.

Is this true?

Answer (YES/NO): NO